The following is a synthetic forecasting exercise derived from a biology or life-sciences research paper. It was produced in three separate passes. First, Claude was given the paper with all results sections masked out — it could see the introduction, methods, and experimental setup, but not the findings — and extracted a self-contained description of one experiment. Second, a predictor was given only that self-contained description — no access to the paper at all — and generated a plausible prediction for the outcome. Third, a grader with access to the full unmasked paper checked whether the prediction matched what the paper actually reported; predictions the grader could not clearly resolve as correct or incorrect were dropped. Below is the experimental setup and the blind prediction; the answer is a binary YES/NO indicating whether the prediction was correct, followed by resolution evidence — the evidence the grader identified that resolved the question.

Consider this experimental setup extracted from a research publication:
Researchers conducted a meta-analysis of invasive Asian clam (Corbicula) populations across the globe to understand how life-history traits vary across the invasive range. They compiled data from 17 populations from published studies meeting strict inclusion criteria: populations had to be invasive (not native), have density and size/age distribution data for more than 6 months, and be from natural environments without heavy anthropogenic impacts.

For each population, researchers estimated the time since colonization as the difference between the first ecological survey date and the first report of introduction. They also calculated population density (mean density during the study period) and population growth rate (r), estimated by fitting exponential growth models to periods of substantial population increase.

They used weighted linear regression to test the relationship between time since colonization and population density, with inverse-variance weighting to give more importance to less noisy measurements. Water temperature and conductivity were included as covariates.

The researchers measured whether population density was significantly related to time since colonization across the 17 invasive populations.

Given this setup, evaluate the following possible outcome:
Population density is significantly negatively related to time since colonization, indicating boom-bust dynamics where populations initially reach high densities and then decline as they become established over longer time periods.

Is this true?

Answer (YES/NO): NO